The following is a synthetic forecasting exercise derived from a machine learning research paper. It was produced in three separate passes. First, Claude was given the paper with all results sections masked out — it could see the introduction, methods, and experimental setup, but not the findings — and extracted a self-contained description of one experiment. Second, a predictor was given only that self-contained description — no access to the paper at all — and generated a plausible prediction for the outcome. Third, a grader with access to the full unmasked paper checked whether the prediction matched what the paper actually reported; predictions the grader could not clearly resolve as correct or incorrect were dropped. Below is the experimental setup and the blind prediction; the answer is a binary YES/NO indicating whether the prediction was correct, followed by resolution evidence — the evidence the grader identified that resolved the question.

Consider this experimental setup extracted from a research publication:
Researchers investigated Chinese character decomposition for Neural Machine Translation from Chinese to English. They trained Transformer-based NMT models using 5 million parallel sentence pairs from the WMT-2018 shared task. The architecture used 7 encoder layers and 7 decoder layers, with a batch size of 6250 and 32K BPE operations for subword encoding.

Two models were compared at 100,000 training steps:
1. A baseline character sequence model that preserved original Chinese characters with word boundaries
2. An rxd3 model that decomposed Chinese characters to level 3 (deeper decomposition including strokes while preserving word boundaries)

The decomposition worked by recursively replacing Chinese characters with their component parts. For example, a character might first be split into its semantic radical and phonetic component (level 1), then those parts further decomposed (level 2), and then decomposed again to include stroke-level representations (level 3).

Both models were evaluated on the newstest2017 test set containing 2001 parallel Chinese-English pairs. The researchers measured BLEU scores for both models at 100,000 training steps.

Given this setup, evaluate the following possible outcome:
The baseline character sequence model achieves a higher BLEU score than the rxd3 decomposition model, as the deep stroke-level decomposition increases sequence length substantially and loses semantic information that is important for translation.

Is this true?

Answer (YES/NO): YES